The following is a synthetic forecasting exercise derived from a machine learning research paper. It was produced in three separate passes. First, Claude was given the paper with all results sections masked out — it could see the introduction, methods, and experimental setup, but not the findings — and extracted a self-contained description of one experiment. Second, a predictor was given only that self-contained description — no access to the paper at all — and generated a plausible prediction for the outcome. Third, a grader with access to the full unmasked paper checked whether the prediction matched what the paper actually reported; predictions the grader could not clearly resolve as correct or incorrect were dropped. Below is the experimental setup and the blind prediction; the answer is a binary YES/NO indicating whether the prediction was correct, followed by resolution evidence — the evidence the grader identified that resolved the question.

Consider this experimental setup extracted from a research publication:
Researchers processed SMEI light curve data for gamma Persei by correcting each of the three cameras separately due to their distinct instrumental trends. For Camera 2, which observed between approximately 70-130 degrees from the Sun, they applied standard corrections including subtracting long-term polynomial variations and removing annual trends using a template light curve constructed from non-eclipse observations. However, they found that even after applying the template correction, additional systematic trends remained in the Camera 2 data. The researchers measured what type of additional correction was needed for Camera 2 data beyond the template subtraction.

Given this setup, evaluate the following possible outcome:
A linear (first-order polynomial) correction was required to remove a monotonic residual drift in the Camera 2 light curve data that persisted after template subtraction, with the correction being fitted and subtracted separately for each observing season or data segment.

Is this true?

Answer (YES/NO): NO